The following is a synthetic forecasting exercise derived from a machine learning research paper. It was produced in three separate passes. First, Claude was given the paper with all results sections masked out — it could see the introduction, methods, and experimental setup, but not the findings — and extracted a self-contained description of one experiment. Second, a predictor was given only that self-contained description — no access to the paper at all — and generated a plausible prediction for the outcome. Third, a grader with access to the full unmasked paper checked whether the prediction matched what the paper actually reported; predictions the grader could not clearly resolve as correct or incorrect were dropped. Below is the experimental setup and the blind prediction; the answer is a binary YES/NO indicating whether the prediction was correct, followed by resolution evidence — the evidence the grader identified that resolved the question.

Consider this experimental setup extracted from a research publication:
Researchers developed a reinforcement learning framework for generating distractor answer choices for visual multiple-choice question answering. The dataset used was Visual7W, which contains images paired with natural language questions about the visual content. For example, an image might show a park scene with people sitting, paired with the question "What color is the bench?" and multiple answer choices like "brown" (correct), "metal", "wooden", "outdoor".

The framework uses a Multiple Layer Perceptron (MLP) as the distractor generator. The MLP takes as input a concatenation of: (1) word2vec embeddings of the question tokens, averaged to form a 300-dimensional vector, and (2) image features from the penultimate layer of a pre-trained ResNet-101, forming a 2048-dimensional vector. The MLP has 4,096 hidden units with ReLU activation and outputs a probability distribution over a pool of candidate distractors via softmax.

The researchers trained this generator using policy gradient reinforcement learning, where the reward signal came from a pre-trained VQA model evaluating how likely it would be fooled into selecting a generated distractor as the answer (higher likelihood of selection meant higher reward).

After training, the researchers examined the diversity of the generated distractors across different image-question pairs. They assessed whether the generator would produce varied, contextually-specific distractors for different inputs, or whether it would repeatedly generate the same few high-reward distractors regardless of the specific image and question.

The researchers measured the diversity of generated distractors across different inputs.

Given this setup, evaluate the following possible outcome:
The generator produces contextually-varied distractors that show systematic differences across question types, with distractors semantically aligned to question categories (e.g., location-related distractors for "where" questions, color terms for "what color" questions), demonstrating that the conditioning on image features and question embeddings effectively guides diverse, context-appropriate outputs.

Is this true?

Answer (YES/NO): NO